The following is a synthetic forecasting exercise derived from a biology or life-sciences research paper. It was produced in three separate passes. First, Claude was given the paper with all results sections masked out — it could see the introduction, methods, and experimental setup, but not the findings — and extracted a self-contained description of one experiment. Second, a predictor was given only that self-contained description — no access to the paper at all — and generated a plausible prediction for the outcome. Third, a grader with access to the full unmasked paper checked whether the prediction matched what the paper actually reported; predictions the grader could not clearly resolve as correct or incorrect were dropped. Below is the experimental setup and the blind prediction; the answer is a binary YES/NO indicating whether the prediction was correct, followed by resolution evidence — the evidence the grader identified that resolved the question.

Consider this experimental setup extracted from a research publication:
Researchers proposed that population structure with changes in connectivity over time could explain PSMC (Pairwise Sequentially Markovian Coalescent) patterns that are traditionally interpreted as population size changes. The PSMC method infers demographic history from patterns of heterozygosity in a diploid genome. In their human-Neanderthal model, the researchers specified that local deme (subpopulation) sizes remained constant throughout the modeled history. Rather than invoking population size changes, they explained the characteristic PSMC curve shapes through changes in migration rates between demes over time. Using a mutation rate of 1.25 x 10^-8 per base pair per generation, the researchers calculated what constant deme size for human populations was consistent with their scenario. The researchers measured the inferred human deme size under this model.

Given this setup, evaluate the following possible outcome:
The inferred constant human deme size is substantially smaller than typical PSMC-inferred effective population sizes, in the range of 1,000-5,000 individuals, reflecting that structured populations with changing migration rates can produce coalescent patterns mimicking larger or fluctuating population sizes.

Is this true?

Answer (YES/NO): YES